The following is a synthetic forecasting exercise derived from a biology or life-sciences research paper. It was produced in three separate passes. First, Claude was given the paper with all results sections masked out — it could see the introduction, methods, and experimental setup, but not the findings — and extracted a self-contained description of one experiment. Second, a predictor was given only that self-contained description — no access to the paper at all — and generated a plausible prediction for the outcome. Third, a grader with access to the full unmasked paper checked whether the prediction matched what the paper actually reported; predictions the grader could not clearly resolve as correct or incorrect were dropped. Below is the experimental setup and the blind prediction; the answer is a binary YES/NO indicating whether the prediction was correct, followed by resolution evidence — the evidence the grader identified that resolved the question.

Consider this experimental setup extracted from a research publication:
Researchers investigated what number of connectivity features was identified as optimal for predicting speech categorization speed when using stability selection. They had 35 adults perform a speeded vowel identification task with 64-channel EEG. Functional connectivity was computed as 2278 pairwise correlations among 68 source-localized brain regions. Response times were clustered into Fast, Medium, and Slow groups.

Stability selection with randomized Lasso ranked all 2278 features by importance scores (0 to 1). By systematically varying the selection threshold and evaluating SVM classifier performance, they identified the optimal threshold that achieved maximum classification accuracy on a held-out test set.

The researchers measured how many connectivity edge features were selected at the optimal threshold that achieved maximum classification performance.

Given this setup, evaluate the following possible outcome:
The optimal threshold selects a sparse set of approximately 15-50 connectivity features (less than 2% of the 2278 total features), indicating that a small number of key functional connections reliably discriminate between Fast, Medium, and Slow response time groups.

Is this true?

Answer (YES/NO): NO